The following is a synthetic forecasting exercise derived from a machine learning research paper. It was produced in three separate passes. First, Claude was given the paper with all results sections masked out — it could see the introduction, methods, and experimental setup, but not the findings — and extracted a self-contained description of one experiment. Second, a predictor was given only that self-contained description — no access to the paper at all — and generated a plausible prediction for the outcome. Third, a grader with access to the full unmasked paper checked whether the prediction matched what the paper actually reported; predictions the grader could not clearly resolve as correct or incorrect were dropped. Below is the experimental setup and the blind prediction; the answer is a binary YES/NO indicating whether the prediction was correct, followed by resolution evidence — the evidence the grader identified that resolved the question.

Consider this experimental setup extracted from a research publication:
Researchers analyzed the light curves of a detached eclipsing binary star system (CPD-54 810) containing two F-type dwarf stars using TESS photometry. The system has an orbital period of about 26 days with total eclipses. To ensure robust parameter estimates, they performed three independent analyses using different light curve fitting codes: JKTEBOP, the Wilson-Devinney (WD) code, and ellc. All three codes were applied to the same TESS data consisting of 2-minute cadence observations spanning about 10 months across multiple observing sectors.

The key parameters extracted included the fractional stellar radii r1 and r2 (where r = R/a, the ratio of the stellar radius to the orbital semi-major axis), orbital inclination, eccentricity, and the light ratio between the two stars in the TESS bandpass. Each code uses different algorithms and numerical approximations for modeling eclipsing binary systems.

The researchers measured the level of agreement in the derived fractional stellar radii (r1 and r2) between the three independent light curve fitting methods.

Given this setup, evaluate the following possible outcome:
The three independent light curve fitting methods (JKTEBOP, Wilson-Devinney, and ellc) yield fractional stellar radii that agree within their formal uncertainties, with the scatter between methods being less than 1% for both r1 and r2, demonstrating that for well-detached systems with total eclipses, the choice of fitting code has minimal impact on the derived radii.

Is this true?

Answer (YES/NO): NO